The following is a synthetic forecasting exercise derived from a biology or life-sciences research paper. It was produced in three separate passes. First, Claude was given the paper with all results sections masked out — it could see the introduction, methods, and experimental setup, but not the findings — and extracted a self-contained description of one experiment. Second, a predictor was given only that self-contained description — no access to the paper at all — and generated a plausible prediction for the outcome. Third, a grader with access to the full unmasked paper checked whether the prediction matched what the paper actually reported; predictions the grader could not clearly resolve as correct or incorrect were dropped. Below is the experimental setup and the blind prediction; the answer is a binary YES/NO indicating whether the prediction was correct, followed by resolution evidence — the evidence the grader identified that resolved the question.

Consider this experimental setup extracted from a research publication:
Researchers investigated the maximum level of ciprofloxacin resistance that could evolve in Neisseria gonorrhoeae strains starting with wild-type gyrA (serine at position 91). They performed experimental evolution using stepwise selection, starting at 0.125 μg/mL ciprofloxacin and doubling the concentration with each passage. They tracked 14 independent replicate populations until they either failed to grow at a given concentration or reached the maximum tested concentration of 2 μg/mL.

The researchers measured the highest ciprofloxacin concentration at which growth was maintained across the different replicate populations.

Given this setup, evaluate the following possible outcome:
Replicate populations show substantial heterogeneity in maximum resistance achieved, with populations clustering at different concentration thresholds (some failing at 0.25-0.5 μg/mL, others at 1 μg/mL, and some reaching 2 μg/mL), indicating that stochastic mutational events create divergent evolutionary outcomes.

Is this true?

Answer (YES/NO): NO